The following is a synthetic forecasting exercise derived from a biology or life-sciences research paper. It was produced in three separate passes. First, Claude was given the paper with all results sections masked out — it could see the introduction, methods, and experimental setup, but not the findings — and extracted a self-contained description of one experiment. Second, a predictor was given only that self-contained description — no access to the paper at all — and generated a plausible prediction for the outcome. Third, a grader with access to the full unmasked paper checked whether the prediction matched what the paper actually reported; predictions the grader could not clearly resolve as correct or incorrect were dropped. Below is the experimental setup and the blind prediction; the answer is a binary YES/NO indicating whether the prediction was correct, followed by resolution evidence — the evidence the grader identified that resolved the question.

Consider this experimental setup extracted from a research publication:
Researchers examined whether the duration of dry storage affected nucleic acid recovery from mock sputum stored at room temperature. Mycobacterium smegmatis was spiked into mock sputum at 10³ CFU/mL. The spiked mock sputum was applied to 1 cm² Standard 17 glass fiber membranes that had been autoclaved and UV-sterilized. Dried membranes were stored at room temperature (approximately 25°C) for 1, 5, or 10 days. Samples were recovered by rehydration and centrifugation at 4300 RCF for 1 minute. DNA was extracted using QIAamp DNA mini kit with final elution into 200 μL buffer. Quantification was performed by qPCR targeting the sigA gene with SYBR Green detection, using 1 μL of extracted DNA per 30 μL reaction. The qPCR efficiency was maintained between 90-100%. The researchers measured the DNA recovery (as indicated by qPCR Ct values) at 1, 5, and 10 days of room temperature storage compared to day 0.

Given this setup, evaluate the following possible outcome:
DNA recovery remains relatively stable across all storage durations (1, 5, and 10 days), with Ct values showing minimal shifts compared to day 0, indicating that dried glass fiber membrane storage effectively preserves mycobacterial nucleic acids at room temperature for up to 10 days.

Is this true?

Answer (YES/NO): NO